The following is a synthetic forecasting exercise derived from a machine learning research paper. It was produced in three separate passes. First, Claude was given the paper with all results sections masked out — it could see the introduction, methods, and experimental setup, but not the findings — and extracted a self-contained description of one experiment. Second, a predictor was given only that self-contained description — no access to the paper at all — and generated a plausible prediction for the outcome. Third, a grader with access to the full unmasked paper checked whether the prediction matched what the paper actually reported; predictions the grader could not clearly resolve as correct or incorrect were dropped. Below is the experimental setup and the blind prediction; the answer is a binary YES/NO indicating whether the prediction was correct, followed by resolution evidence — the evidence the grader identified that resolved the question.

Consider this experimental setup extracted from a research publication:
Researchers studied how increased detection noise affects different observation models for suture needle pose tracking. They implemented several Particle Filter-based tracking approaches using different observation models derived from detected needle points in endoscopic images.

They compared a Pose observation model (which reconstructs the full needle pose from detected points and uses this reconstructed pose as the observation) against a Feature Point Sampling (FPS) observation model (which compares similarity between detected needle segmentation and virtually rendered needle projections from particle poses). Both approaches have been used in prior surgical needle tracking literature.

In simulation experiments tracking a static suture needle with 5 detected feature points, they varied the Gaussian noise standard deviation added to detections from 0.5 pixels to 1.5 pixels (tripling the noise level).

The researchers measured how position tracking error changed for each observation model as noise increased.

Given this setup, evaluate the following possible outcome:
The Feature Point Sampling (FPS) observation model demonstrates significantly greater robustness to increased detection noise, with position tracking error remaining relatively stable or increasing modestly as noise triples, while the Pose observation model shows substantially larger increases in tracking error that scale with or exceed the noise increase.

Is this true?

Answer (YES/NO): YES